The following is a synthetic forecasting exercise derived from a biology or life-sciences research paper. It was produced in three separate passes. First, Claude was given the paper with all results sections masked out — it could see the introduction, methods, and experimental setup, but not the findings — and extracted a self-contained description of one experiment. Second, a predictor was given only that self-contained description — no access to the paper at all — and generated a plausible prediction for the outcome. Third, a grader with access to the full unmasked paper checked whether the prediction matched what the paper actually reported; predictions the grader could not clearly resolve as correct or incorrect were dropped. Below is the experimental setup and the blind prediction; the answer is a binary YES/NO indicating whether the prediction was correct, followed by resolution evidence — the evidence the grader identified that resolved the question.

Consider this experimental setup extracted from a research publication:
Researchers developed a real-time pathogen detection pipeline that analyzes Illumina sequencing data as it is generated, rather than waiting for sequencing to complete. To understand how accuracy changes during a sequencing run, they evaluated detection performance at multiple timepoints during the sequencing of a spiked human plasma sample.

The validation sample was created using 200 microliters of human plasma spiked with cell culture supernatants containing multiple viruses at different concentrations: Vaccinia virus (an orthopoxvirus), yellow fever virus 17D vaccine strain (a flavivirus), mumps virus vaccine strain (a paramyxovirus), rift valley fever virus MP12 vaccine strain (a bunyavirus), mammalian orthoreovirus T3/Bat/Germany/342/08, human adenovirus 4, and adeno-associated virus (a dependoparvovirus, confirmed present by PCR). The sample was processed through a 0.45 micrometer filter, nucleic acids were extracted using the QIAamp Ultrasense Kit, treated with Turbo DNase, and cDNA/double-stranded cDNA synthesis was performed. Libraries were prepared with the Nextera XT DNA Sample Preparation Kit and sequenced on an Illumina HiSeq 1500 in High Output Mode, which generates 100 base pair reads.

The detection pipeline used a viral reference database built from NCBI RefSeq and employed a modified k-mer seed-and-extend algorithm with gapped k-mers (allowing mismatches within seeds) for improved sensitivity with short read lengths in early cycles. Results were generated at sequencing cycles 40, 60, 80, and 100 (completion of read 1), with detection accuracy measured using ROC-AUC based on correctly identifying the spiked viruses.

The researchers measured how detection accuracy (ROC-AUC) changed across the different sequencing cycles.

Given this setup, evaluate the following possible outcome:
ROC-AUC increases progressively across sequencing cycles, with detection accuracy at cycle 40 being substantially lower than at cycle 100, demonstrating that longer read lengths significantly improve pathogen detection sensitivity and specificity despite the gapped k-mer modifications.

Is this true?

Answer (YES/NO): NO